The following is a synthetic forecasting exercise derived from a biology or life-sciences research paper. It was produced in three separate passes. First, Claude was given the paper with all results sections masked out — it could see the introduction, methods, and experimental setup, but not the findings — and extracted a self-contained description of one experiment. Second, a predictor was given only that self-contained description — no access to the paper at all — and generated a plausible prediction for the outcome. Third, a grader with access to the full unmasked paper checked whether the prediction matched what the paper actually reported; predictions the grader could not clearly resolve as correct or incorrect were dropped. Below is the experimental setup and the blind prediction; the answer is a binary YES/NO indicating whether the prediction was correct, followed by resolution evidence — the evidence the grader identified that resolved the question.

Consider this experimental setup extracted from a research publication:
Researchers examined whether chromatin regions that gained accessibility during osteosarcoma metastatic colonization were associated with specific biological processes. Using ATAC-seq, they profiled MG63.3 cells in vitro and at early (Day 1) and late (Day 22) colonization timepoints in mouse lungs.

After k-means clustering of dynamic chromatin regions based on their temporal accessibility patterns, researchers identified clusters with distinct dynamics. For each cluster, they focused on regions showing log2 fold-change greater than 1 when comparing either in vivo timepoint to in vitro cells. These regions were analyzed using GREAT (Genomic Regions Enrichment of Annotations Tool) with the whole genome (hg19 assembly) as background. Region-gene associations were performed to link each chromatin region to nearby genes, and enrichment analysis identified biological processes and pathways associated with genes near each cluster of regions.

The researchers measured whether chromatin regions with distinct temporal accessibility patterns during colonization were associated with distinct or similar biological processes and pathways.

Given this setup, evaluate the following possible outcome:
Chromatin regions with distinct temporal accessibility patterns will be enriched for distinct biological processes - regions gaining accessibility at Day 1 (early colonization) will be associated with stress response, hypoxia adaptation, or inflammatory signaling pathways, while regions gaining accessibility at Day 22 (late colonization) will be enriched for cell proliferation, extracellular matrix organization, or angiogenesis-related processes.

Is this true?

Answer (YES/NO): YES